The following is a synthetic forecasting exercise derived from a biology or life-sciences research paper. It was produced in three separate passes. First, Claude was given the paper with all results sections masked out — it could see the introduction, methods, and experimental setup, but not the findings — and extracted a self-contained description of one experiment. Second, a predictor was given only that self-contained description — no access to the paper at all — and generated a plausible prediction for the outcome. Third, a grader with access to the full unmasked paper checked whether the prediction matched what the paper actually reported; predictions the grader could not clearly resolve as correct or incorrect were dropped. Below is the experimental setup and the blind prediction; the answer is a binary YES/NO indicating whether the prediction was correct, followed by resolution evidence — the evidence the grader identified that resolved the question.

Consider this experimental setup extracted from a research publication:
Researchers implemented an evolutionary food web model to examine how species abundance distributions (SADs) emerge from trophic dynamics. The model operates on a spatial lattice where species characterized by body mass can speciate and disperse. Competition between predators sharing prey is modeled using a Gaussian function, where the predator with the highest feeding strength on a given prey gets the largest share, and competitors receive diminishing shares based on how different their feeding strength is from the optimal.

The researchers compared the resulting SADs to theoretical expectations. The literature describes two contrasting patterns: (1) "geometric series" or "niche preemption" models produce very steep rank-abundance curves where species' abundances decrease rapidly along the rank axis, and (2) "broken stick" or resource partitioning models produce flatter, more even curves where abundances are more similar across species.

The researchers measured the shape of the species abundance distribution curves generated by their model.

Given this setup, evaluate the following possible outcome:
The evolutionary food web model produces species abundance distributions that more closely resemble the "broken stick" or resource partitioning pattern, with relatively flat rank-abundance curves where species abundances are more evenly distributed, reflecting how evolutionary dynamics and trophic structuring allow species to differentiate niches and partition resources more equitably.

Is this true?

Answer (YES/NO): YES